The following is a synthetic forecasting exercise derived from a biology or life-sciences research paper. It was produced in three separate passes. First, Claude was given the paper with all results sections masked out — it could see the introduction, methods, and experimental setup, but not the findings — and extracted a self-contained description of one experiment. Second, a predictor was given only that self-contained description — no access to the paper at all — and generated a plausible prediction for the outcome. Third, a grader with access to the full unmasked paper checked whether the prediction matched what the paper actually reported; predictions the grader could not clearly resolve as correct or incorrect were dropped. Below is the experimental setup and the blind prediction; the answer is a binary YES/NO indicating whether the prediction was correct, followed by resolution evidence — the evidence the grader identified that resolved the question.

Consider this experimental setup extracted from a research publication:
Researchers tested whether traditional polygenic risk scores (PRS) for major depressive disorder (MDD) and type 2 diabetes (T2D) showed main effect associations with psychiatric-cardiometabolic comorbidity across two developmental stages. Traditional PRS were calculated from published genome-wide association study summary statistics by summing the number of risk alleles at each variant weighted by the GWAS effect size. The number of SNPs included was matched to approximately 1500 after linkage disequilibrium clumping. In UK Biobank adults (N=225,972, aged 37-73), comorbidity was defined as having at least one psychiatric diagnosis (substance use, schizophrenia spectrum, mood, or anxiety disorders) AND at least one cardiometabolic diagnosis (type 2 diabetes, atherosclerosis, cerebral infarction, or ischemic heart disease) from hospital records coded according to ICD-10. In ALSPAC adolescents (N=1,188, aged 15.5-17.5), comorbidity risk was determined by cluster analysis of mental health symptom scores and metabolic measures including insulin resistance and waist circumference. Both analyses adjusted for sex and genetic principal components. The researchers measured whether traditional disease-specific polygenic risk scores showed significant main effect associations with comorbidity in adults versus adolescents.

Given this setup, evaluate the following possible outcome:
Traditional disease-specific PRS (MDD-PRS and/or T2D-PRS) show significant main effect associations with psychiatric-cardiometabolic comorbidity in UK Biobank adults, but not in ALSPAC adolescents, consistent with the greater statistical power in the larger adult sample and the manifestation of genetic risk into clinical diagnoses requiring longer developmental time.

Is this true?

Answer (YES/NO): YES